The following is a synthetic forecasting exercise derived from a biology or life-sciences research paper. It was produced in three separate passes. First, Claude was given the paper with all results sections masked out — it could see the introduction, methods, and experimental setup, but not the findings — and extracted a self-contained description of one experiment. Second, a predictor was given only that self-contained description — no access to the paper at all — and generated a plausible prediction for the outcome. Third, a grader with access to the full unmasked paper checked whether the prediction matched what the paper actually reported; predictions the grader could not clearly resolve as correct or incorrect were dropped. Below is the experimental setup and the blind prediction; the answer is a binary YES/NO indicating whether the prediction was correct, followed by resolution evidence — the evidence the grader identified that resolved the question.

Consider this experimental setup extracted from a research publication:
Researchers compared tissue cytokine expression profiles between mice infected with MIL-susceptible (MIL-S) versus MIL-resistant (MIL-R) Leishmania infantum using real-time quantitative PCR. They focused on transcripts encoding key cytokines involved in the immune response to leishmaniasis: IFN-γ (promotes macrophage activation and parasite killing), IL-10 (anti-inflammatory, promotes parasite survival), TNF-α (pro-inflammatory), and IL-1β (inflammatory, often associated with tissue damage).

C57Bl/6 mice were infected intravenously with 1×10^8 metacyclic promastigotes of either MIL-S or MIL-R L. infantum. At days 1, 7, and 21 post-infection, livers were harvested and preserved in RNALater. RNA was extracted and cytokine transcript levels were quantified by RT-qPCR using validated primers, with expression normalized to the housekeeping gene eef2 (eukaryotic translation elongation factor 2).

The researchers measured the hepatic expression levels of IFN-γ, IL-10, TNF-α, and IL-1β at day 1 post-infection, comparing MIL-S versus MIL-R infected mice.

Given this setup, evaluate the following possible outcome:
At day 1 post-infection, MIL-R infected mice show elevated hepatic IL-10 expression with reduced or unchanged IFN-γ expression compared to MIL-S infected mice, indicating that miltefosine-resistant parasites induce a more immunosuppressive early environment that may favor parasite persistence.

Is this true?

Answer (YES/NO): NO